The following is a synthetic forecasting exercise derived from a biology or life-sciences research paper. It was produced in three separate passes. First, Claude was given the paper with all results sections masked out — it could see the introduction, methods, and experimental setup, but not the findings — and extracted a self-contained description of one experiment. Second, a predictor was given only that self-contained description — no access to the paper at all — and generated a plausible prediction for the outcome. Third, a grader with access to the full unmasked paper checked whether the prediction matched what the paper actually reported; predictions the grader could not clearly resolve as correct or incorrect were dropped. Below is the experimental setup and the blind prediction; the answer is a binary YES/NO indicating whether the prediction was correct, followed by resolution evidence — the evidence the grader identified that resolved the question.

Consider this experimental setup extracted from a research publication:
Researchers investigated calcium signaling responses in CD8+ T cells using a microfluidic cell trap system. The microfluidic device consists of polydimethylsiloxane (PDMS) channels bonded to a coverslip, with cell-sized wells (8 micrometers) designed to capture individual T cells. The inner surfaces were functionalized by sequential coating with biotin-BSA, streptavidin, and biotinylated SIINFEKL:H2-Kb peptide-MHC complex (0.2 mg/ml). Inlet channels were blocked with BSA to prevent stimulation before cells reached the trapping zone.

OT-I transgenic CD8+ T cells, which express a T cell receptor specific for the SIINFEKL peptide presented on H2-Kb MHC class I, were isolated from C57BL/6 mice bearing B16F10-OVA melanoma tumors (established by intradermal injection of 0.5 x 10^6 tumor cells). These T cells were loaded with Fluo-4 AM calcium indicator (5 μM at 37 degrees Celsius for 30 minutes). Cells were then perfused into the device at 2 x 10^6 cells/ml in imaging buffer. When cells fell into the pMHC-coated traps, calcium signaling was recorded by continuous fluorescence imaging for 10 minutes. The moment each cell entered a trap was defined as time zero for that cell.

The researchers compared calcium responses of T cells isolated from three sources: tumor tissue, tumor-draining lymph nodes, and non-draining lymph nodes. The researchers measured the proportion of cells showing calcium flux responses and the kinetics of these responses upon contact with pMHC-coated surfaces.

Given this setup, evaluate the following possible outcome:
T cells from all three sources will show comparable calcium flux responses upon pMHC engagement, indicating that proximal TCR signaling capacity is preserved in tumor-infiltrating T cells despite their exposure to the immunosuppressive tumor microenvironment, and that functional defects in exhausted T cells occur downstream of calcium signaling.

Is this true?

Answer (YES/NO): NO